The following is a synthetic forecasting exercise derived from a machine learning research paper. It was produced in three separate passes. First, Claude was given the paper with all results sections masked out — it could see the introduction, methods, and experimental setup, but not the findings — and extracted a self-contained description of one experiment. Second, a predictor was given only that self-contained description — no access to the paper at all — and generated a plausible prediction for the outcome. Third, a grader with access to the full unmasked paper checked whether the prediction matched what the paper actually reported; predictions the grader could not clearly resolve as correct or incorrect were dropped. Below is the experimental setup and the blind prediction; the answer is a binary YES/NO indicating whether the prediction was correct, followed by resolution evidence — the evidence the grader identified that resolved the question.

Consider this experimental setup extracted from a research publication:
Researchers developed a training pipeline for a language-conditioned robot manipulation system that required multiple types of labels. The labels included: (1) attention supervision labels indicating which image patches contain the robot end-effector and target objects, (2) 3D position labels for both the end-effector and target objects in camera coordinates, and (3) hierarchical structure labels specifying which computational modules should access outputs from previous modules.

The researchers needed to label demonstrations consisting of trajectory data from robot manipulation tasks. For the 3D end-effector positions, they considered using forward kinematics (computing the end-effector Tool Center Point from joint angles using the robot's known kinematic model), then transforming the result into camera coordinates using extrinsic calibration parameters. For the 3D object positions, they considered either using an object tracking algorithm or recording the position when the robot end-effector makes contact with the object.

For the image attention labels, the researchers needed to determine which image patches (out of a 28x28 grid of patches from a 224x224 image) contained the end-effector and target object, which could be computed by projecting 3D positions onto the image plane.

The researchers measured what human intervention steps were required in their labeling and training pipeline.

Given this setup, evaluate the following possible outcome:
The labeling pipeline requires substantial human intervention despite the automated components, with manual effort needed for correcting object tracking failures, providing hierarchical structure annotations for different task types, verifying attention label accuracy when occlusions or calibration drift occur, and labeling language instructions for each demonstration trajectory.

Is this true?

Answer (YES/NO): NO